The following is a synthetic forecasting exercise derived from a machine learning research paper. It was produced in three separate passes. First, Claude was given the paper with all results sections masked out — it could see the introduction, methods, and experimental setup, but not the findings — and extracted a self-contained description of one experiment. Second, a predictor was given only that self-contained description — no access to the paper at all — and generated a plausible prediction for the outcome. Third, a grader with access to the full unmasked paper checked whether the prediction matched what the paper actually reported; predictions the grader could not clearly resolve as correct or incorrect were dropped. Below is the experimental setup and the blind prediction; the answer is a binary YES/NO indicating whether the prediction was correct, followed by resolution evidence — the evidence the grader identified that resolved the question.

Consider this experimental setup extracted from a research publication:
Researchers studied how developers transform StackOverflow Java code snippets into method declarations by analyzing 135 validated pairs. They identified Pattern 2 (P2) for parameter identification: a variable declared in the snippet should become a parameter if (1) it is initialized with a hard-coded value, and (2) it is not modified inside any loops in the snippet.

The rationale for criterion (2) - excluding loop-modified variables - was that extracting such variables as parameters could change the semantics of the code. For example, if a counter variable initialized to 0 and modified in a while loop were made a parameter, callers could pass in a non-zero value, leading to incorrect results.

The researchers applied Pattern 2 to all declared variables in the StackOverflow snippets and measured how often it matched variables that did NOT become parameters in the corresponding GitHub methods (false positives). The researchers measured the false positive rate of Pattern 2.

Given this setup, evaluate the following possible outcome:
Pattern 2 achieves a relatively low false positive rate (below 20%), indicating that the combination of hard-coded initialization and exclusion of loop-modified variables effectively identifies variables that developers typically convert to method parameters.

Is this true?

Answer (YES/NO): YES